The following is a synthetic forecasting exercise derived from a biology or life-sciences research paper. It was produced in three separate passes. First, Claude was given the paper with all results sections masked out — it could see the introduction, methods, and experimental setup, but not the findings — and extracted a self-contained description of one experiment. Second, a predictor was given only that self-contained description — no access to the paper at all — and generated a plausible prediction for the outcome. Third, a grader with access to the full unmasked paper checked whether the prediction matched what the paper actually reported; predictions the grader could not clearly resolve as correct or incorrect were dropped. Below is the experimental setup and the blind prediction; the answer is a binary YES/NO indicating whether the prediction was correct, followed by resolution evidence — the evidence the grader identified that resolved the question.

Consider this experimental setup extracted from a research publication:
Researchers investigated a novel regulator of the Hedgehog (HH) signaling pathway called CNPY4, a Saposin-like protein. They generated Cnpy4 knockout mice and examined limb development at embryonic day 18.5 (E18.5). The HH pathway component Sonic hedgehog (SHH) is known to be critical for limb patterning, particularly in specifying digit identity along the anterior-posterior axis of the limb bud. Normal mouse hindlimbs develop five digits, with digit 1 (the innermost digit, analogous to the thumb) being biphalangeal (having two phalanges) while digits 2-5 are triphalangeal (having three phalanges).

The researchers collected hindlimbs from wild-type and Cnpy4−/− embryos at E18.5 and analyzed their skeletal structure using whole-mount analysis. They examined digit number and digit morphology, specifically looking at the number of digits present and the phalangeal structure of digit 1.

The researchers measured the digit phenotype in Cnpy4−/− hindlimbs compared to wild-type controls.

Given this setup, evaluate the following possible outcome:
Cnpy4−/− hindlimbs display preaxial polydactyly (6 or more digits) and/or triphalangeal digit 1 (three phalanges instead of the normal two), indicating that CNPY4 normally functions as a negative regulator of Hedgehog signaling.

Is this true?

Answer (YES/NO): YES